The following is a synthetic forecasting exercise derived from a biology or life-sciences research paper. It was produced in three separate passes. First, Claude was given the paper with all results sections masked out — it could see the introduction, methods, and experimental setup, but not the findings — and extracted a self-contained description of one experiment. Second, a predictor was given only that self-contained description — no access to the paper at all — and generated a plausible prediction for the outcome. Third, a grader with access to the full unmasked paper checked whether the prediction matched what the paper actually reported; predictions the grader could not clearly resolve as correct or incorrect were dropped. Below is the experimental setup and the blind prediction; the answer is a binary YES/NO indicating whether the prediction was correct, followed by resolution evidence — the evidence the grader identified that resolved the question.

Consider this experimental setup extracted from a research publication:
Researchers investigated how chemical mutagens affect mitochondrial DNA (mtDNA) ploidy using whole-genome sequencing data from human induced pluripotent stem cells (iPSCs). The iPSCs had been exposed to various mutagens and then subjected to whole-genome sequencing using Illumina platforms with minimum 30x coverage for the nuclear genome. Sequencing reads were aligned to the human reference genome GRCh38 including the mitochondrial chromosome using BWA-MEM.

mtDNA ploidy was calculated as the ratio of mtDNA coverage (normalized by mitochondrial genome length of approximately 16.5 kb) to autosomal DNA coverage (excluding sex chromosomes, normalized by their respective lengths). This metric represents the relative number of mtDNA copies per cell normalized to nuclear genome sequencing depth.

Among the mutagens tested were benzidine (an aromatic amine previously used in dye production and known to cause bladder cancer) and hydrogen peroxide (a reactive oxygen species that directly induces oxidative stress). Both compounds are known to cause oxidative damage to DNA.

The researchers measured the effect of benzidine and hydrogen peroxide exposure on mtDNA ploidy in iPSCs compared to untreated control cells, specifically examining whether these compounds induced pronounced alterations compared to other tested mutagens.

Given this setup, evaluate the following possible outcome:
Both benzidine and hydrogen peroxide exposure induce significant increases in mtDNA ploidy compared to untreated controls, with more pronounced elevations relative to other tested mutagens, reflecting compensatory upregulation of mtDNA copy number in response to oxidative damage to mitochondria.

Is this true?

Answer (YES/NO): NO